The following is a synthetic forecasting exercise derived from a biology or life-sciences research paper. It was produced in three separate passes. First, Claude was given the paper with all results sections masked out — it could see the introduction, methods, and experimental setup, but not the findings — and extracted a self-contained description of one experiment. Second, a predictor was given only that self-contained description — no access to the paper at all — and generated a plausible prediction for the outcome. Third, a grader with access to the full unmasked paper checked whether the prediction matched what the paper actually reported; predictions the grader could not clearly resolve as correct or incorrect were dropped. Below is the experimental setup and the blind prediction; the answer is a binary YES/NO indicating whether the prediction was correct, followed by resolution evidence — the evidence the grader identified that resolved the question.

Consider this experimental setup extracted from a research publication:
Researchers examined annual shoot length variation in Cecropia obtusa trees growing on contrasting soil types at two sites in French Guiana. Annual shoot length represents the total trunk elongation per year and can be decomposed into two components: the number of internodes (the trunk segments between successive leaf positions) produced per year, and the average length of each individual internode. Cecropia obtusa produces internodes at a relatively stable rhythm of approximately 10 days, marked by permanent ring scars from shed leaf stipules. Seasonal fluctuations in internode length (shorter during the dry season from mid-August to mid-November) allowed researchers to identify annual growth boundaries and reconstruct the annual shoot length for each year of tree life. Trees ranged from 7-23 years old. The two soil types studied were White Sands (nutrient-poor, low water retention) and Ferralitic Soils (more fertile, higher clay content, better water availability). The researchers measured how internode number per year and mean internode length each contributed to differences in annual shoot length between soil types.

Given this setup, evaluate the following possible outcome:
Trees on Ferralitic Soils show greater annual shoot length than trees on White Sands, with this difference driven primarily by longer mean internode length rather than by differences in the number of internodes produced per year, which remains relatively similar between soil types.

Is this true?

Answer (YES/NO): YES